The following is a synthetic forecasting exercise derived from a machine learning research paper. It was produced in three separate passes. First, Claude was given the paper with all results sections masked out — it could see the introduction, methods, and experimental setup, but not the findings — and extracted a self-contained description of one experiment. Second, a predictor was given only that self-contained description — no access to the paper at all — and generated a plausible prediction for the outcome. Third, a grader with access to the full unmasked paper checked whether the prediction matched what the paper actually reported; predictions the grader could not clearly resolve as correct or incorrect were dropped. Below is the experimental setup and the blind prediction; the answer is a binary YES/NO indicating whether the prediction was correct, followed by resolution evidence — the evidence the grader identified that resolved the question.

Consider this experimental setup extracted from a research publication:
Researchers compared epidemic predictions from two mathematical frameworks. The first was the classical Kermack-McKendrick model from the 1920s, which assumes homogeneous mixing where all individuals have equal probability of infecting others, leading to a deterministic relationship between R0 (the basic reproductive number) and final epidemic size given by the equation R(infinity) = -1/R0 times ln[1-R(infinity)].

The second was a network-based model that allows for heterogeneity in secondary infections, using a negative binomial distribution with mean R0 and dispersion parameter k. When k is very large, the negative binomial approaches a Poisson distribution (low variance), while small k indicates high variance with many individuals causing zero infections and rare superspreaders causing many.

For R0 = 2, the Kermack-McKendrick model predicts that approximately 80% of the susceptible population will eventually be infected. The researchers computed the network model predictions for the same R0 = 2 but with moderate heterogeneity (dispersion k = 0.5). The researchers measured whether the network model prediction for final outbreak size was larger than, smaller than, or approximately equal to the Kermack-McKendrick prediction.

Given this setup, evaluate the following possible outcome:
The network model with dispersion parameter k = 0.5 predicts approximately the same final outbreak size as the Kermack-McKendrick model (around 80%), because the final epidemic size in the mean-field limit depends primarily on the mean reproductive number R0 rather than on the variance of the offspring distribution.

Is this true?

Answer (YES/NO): NO